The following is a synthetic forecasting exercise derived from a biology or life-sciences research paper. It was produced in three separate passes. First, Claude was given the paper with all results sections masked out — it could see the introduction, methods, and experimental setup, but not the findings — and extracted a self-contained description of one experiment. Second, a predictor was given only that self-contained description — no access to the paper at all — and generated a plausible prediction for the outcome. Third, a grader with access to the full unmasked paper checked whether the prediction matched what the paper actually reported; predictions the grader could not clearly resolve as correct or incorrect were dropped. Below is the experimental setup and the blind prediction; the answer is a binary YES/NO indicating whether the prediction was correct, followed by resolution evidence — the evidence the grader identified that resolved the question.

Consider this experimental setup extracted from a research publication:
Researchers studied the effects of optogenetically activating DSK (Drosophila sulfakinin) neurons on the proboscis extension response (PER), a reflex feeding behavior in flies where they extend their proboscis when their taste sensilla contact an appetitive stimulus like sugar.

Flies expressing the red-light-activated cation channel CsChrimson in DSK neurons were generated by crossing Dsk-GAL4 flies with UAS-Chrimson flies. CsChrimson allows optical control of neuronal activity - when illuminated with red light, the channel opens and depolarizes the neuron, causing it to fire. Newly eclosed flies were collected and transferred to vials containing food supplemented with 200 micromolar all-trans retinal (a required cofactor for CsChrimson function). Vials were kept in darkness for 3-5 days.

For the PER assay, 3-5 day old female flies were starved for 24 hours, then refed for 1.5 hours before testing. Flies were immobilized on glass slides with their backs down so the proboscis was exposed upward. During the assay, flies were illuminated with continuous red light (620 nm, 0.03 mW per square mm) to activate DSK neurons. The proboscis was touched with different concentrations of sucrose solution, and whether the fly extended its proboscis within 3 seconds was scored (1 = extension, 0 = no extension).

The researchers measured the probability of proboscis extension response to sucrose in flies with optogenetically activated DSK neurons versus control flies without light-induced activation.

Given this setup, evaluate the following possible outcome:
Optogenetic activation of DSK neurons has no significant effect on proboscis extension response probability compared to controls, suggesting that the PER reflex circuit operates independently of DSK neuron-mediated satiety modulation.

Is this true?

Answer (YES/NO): NO